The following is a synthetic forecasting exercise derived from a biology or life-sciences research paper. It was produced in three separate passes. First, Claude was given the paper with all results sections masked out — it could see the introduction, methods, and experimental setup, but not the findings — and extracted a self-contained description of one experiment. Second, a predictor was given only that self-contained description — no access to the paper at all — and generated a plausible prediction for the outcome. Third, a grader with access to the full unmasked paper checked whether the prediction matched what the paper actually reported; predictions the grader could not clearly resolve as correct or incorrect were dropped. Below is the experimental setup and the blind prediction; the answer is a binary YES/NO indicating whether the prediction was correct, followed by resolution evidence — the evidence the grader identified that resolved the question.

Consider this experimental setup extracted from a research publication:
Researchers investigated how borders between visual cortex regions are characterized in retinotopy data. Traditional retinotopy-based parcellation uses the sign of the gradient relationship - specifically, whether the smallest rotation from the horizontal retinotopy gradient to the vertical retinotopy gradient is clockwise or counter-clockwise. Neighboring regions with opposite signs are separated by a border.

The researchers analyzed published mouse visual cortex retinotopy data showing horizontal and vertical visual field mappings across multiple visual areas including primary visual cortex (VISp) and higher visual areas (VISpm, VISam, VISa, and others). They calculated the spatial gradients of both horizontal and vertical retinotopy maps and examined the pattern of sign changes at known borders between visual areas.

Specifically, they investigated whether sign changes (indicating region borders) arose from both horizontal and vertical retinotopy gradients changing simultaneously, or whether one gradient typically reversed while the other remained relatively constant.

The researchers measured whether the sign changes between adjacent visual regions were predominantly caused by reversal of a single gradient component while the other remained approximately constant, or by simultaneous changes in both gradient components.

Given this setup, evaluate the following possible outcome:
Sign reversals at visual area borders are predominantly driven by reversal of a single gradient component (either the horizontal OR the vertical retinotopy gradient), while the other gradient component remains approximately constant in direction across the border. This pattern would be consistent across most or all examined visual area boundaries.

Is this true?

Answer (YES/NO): YES